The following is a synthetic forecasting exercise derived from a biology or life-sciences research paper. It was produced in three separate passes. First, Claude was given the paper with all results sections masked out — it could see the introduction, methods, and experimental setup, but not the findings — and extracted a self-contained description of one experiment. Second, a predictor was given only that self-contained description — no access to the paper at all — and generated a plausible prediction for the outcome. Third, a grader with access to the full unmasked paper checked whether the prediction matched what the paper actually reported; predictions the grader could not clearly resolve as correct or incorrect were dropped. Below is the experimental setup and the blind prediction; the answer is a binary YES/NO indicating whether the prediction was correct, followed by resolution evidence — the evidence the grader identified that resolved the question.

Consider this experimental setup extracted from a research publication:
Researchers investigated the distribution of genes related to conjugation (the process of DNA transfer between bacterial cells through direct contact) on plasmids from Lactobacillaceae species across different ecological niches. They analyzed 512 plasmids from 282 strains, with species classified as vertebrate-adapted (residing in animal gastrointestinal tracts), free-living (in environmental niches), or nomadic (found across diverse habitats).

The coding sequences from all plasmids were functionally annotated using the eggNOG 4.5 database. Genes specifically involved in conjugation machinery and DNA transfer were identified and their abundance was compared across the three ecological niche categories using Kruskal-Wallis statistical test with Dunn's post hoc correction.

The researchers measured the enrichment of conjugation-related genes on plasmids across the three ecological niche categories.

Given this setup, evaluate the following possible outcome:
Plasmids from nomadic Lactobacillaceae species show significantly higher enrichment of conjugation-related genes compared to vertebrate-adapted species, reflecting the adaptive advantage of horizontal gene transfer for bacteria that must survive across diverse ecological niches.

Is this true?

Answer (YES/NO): YES